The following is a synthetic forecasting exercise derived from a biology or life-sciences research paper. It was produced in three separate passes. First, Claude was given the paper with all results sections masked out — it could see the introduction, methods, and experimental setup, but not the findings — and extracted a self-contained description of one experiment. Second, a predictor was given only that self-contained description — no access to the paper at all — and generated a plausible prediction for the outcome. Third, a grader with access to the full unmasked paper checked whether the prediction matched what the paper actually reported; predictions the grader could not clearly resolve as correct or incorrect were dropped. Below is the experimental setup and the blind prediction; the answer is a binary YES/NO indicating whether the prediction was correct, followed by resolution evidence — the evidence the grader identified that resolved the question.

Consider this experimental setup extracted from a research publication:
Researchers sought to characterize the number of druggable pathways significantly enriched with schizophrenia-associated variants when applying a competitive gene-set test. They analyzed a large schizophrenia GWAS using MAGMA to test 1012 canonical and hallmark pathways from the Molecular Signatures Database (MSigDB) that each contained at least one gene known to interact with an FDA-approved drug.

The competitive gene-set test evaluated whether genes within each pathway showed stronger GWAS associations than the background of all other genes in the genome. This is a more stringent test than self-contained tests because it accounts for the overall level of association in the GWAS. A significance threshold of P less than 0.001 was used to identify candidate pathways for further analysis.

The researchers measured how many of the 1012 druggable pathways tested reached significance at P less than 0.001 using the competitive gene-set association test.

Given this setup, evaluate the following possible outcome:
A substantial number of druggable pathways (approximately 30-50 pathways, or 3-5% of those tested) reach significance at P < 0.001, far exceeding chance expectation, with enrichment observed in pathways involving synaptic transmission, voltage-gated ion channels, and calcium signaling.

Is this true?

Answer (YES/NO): NO